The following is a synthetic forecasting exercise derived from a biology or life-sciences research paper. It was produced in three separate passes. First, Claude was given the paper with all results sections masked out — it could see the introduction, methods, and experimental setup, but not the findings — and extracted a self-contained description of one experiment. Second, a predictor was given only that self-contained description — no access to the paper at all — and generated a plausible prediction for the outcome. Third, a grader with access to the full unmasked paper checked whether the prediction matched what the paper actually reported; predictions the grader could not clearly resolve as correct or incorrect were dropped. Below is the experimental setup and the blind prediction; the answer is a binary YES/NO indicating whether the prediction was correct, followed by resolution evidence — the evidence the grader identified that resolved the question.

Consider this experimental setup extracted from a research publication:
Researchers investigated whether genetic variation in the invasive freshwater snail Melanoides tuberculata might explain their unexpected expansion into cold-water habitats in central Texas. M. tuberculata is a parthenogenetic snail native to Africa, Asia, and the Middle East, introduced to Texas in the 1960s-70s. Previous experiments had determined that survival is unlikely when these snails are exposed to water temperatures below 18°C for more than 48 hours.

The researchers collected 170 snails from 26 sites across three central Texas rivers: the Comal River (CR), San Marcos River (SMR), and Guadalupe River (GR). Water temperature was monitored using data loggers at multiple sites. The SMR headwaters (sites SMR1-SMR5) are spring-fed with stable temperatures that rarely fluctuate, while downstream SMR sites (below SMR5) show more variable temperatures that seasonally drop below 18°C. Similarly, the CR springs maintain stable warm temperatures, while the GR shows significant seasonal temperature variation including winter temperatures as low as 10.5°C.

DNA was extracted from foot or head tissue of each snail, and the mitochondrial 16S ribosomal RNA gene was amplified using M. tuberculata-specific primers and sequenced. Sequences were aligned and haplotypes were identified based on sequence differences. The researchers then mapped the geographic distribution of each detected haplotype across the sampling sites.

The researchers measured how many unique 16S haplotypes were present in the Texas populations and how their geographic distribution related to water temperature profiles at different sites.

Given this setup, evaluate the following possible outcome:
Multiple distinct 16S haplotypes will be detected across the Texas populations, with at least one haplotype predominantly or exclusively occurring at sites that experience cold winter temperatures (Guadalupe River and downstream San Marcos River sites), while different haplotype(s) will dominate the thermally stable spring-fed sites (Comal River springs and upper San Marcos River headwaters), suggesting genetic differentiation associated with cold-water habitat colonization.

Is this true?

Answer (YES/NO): YES